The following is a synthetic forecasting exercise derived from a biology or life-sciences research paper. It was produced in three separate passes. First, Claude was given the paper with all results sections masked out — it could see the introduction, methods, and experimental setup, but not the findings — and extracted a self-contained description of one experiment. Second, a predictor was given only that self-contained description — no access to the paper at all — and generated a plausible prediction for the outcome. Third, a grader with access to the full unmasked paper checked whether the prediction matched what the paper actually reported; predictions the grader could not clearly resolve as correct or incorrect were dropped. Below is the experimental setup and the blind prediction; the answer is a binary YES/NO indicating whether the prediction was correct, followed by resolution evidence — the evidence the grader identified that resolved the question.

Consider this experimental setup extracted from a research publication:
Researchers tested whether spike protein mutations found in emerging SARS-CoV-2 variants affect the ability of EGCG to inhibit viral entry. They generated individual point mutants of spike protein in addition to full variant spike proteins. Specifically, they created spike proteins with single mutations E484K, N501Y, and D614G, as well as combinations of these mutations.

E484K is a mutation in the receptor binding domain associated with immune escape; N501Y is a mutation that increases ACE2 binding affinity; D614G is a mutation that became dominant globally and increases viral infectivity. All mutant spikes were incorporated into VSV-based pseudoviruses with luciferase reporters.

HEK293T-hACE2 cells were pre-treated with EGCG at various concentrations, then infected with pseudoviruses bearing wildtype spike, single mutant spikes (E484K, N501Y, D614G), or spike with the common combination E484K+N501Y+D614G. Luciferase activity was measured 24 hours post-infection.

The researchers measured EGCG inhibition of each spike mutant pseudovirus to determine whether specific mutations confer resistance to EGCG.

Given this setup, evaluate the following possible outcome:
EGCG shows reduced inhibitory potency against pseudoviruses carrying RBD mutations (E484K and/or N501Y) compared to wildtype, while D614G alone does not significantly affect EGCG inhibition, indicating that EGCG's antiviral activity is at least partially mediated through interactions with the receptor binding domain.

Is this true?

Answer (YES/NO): NO